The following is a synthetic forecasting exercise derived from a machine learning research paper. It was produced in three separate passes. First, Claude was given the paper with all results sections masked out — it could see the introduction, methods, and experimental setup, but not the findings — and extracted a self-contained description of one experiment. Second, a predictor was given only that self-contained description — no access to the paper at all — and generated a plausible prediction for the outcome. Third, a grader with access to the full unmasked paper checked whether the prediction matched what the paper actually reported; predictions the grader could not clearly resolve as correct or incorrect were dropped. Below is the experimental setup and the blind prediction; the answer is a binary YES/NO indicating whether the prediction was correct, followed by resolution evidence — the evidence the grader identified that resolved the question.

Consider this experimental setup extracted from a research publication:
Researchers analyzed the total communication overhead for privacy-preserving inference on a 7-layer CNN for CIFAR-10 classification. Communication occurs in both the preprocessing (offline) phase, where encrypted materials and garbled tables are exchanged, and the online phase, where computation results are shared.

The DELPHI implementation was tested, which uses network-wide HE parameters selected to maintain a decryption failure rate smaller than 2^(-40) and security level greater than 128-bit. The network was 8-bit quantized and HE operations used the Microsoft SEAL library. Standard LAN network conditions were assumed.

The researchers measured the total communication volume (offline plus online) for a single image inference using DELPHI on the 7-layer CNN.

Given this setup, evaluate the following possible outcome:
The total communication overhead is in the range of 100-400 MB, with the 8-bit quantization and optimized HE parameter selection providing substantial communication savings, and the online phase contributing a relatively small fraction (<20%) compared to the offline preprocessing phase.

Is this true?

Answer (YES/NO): YES